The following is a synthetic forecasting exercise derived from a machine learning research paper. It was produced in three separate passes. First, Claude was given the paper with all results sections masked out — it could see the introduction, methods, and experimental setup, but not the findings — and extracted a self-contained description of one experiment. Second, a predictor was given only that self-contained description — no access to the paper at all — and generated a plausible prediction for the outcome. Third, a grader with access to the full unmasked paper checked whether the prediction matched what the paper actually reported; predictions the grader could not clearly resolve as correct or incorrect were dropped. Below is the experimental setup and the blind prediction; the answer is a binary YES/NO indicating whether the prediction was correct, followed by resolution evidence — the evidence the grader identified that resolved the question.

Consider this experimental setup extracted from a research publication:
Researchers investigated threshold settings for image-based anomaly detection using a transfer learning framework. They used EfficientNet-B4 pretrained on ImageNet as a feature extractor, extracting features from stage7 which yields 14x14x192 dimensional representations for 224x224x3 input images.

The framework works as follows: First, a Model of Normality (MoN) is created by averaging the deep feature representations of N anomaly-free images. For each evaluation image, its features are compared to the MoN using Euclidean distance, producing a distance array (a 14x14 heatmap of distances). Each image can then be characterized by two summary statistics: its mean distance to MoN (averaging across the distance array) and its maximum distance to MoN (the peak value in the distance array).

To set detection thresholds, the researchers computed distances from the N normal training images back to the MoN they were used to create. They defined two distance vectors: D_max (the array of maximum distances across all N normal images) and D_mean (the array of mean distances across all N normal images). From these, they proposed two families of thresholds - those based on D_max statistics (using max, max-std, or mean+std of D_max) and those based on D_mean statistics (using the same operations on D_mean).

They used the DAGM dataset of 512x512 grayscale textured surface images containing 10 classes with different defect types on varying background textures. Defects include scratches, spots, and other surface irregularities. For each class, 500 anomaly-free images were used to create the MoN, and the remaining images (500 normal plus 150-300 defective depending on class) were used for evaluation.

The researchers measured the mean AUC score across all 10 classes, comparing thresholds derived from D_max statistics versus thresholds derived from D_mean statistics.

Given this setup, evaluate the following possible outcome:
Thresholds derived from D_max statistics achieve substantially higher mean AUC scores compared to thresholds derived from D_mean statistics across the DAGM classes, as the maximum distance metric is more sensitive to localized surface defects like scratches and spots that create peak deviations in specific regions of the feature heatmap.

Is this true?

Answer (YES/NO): YES